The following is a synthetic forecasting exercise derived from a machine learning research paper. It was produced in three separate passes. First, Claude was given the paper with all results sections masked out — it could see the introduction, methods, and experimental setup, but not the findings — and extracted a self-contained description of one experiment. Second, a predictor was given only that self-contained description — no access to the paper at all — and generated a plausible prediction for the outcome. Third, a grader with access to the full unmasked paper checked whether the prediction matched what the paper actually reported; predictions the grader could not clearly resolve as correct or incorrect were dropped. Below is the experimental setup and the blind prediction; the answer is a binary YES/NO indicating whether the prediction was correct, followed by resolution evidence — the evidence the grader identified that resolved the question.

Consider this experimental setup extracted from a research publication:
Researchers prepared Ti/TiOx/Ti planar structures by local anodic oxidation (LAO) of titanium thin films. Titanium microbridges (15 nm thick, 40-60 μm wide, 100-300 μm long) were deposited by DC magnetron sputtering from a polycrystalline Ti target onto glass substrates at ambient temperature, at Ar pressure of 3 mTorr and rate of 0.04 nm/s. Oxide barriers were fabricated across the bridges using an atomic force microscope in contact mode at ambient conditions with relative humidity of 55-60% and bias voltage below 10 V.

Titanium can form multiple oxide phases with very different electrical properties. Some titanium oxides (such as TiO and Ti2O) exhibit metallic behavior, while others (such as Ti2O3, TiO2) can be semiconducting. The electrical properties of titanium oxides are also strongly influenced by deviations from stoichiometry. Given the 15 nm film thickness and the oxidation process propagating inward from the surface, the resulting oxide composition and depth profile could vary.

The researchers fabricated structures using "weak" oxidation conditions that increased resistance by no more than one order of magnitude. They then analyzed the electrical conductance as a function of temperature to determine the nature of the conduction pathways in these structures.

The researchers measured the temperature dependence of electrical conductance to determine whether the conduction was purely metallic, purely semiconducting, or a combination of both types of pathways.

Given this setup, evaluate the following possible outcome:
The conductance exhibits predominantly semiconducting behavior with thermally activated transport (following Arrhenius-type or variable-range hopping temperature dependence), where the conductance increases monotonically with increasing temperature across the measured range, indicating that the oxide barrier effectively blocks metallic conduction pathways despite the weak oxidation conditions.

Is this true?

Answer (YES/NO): NO